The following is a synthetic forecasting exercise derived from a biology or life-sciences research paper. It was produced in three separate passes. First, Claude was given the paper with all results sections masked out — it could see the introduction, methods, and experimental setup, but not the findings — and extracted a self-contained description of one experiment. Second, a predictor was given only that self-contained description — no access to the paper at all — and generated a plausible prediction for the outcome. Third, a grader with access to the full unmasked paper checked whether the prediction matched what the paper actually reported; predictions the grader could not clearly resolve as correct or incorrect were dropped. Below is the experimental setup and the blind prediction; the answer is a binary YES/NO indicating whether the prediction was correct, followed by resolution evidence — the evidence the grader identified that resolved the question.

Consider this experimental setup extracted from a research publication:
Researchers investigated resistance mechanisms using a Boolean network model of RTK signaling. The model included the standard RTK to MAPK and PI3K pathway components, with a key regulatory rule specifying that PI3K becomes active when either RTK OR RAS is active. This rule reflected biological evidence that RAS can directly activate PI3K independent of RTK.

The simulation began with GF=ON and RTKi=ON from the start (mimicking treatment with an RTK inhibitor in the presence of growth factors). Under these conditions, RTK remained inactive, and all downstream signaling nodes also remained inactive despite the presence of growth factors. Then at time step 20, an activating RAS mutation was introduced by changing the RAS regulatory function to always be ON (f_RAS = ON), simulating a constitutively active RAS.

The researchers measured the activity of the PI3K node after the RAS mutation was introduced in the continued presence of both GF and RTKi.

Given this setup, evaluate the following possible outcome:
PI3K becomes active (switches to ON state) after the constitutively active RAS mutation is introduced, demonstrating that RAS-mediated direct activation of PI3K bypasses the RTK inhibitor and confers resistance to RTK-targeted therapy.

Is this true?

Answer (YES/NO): YES